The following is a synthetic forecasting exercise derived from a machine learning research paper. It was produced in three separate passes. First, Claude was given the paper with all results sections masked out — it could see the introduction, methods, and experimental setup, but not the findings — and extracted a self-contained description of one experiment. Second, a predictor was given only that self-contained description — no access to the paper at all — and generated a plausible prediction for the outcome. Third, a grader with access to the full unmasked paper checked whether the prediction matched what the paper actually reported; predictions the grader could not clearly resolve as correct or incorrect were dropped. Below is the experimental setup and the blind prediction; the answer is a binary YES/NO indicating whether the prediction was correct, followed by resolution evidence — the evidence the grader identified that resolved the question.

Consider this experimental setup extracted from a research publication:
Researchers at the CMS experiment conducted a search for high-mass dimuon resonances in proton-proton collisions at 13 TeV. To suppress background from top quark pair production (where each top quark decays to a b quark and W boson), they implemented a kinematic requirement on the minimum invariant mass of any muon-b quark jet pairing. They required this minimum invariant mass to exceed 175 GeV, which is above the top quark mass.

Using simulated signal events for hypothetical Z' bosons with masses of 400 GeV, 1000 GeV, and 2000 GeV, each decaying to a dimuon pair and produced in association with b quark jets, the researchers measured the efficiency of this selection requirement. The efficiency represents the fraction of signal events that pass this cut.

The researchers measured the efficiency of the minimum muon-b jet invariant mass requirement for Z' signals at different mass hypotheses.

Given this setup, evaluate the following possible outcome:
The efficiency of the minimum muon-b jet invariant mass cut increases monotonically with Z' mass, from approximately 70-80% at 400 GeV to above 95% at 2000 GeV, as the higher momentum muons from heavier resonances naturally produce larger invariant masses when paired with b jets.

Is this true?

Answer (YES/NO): NO